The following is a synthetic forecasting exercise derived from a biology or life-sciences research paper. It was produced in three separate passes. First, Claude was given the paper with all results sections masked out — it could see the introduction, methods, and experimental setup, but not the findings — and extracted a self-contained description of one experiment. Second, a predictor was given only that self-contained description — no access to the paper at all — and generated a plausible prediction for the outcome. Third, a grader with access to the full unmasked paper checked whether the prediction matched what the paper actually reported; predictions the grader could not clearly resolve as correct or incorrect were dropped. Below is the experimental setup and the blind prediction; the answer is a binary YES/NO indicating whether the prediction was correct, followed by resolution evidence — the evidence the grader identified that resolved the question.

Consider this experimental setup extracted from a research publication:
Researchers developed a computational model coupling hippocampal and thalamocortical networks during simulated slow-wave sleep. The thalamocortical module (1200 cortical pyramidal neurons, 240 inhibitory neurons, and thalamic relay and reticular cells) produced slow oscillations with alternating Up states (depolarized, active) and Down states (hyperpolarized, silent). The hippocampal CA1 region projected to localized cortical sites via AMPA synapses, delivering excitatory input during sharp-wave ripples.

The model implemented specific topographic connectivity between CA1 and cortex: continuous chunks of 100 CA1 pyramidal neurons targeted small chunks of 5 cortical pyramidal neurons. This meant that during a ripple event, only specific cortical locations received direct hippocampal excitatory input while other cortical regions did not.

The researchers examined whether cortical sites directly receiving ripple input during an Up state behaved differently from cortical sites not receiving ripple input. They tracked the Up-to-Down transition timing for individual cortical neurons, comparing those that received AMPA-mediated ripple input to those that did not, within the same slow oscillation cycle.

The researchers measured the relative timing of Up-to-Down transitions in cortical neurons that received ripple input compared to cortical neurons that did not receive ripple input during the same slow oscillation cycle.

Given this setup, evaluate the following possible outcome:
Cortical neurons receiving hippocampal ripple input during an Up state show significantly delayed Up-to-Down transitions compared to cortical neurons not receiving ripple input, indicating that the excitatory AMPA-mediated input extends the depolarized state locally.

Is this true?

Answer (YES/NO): NO